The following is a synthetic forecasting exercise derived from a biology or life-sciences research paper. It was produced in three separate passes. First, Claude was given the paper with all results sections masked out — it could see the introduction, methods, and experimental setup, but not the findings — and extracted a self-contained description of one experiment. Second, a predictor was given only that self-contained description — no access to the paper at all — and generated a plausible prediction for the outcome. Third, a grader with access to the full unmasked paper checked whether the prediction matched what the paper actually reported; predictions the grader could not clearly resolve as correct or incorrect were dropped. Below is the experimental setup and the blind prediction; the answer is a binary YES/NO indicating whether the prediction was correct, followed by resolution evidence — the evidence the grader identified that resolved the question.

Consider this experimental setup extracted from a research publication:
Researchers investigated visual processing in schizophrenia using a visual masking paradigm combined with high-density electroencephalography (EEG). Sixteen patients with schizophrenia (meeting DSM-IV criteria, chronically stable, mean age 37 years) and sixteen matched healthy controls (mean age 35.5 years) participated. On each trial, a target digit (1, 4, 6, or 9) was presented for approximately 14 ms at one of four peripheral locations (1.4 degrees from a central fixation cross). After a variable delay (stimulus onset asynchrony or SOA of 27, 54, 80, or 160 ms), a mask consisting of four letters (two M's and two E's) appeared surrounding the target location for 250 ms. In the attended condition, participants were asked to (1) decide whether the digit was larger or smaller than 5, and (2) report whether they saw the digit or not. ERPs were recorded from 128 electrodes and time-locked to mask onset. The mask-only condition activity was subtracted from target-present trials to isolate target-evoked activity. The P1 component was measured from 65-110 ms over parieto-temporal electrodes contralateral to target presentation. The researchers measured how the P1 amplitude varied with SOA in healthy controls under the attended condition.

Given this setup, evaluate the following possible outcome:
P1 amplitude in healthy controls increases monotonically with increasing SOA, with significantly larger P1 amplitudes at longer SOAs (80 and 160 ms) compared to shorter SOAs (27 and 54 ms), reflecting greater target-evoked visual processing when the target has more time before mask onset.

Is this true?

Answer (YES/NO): NO